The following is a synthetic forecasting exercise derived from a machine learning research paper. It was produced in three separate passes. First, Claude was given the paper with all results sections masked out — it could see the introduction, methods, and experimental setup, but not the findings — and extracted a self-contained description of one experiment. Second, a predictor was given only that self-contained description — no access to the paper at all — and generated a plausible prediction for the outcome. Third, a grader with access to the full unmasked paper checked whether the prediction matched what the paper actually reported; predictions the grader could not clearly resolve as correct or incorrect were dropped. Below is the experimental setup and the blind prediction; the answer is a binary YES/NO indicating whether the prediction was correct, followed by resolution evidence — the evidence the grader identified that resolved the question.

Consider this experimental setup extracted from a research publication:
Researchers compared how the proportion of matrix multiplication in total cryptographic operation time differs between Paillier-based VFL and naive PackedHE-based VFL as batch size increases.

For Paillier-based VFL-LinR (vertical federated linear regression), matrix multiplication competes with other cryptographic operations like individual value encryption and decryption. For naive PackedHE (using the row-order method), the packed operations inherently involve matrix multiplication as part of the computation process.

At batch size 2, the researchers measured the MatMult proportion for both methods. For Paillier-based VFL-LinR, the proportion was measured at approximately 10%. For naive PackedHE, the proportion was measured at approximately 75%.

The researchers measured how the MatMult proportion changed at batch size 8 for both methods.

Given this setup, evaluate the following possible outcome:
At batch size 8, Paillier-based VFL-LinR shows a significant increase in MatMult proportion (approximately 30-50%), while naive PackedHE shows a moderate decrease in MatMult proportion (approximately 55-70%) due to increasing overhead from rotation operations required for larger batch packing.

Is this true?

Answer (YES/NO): NO